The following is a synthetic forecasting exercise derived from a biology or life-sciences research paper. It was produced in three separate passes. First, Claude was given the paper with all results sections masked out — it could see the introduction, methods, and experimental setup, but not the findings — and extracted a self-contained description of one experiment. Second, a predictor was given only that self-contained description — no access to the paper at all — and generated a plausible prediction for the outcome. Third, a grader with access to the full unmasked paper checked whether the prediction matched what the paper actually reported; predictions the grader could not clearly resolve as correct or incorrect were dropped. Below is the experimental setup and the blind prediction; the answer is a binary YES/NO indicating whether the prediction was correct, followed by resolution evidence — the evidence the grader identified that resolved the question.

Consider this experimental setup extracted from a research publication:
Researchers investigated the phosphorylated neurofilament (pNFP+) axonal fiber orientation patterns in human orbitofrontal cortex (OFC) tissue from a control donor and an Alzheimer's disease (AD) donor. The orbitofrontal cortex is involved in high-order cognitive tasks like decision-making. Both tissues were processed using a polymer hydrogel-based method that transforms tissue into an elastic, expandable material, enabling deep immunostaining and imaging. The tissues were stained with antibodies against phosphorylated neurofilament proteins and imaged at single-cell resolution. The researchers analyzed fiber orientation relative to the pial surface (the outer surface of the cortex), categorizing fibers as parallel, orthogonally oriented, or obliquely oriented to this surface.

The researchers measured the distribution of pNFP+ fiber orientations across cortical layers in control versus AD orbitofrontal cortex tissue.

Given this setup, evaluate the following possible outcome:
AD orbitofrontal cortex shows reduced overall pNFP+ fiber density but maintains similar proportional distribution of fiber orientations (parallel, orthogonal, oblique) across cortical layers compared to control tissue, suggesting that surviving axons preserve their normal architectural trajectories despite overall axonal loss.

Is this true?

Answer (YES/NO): NO